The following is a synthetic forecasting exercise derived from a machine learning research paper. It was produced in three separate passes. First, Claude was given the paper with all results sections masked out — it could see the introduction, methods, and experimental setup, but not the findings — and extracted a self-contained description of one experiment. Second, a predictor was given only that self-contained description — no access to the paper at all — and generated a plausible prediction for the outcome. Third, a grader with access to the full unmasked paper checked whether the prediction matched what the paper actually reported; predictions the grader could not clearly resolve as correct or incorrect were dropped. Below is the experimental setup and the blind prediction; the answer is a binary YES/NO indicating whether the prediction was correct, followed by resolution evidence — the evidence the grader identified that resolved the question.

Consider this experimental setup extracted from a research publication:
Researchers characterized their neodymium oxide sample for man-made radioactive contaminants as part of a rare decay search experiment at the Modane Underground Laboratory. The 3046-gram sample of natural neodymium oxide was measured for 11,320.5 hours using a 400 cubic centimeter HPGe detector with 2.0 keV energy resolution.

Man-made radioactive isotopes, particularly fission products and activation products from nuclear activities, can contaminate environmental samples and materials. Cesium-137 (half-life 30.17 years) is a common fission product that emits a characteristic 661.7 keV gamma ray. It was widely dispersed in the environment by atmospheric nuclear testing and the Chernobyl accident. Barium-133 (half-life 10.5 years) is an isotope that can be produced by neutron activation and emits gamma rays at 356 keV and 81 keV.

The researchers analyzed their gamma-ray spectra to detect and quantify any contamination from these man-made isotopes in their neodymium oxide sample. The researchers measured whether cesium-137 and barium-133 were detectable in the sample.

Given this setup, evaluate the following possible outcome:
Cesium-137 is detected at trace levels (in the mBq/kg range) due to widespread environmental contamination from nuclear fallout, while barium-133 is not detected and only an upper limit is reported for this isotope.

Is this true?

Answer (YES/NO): NO